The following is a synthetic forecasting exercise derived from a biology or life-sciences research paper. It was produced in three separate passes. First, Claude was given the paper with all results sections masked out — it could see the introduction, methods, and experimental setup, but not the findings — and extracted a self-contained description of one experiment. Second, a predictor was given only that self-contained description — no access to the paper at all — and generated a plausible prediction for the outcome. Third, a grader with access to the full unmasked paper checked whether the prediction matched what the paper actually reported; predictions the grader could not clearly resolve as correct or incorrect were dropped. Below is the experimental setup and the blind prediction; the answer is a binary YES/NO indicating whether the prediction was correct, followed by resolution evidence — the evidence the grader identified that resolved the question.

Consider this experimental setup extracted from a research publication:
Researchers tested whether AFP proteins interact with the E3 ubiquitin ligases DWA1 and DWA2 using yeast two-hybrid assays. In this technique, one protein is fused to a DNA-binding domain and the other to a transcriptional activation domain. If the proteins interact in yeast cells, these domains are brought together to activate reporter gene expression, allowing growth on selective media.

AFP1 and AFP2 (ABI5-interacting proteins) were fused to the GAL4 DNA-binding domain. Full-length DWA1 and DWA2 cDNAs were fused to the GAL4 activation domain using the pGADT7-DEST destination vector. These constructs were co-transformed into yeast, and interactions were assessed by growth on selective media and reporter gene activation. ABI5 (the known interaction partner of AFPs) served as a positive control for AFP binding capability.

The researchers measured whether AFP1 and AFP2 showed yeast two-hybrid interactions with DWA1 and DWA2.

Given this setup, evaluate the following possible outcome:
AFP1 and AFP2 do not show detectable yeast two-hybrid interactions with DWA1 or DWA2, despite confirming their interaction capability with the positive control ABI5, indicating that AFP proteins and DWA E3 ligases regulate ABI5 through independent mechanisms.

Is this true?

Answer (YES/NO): YES